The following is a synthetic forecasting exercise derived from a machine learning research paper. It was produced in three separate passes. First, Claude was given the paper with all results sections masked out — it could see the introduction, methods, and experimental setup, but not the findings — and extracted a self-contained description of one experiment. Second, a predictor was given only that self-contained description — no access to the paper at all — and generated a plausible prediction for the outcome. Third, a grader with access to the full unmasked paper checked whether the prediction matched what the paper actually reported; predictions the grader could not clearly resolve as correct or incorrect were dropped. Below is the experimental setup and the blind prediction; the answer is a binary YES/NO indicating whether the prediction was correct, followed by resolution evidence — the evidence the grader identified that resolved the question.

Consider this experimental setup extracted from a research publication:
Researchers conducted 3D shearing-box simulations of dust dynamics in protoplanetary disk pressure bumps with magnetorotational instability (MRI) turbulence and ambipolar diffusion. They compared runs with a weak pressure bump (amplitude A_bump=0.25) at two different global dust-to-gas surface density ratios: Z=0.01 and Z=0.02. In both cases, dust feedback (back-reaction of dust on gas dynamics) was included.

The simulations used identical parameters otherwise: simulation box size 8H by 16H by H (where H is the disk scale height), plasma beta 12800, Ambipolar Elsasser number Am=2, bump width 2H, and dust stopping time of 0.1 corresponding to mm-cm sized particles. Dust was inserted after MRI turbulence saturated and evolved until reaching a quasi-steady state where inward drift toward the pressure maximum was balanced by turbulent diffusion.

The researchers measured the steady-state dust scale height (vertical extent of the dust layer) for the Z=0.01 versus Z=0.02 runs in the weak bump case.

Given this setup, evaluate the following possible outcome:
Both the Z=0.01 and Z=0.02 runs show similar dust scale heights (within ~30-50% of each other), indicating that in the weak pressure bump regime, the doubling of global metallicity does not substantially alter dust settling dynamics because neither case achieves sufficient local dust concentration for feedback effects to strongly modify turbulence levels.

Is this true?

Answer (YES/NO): NO